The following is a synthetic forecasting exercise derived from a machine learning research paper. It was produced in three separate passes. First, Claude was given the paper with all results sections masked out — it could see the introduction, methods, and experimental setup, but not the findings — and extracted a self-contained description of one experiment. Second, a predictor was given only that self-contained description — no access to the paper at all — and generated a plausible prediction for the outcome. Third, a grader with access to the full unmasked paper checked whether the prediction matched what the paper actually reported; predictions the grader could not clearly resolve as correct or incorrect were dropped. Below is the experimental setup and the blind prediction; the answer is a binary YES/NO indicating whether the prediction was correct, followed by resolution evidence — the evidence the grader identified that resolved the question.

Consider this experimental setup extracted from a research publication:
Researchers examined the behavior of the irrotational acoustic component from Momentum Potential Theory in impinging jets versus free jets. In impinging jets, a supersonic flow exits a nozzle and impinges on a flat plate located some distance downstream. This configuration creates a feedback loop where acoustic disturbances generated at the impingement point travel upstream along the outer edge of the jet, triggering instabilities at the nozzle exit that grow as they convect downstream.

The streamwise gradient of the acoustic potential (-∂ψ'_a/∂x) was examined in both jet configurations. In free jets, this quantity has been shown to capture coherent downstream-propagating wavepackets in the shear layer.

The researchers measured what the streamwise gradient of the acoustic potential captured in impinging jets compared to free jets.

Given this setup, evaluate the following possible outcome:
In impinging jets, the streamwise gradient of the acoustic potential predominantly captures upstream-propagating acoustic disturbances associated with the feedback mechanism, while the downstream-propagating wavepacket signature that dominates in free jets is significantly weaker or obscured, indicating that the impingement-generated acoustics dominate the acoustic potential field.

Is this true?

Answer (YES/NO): NO